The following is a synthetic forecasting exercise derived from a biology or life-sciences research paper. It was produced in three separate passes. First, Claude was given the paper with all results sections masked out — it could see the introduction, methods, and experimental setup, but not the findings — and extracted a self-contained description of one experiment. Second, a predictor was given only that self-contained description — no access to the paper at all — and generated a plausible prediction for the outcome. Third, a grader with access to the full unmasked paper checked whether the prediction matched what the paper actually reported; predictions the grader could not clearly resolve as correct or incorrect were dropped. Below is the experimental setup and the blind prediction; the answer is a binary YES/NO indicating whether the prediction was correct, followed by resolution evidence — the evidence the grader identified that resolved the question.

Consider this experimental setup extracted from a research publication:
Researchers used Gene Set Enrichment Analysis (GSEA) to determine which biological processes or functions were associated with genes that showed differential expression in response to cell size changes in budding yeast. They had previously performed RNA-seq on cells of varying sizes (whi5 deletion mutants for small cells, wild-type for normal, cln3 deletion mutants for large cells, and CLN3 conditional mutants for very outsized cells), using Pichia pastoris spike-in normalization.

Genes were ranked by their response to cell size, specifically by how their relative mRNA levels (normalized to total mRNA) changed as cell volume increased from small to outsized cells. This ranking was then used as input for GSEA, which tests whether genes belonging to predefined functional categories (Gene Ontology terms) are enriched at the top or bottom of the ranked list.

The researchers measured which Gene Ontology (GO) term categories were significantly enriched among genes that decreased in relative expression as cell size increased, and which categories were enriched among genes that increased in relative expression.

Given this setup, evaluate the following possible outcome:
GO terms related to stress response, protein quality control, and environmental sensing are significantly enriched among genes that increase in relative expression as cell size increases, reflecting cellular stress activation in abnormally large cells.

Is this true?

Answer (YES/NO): NO